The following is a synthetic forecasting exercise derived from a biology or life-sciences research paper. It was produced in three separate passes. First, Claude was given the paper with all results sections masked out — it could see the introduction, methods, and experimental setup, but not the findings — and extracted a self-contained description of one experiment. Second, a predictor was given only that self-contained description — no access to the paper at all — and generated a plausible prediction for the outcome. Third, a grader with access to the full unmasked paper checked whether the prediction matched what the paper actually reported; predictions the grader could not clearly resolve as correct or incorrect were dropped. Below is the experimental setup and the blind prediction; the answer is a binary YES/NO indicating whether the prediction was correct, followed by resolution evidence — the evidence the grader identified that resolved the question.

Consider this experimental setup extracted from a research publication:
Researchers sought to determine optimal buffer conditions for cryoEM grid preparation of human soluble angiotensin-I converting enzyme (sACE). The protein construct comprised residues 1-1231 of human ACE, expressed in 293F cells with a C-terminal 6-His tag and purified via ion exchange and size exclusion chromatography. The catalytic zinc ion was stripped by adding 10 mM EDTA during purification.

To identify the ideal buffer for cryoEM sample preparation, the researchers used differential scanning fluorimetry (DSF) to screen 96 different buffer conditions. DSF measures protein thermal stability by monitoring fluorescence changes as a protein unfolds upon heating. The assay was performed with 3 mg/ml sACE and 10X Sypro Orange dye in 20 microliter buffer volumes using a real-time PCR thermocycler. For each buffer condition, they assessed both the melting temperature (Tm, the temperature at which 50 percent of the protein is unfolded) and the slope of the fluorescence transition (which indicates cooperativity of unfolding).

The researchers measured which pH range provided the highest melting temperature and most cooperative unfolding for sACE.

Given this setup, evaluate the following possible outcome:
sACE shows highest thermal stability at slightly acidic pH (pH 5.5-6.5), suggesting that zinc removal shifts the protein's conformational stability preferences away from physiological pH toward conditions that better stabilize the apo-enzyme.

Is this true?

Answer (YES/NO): YES